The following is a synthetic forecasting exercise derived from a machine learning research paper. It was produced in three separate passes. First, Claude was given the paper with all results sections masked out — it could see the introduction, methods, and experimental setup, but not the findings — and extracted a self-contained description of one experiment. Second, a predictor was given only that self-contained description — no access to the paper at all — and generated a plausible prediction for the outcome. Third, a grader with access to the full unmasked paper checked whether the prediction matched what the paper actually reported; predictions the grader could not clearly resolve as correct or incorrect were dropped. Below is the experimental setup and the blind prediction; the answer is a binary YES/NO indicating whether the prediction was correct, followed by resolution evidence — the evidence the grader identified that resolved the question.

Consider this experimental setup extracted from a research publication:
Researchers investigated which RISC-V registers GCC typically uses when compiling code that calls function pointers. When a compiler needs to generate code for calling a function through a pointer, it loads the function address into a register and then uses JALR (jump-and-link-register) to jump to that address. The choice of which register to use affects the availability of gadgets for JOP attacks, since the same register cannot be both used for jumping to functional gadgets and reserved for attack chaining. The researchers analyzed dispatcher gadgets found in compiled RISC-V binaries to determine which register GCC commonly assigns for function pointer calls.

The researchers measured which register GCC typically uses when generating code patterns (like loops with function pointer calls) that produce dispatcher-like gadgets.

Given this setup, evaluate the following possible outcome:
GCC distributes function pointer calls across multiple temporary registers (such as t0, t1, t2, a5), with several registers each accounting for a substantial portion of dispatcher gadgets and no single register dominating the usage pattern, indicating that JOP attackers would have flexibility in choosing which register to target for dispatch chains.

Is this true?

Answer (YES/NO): NO